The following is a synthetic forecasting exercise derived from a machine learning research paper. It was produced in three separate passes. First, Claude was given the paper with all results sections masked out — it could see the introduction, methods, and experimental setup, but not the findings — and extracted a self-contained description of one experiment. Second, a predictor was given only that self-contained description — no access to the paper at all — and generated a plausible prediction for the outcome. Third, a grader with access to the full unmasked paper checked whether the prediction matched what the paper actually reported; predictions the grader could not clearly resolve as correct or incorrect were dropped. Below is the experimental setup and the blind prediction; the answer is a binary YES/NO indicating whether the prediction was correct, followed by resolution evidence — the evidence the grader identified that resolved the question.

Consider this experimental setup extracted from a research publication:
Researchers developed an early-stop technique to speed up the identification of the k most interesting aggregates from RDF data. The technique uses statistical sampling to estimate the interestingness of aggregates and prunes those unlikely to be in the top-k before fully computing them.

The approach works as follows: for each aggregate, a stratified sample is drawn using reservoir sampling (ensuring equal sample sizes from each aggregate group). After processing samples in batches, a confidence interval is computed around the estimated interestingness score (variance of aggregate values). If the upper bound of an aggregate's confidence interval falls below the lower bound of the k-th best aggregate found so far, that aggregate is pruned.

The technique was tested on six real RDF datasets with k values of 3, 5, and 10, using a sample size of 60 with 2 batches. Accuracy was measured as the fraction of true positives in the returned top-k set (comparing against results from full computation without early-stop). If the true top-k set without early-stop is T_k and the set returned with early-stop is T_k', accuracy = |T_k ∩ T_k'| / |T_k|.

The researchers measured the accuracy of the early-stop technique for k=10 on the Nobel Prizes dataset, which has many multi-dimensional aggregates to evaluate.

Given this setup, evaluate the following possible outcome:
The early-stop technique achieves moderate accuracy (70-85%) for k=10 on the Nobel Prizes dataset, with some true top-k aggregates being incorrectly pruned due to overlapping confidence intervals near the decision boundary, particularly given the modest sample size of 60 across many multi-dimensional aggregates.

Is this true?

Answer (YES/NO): NO